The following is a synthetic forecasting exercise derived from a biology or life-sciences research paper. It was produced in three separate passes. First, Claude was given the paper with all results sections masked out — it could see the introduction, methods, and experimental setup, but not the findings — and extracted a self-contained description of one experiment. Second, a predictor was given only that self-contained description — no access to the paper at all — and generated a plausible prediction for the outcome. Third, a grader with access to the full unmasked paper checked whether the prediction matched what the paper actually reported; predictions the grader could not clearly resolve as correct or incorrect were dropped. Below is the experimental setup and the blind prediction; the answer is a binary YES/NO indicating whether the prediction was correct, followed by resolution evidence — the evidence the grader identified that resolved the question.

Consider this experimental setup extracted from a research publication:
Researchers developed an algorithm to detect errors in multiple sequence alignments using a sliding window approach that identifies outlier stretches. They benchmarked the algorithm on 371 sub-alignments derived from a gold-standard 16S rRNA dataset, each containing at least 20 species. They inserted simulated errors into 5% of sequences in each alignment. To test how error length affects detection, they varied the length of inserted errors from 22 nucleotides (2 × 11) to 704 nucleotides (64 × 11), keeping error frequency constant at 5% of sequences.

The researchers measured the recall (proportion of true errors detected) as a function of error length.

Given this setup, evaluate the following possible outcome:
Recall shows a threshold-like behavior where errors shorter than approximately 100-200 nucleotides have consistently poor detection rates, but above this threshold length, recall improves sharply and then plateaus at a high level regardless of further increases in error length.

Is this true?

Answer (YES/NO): NO